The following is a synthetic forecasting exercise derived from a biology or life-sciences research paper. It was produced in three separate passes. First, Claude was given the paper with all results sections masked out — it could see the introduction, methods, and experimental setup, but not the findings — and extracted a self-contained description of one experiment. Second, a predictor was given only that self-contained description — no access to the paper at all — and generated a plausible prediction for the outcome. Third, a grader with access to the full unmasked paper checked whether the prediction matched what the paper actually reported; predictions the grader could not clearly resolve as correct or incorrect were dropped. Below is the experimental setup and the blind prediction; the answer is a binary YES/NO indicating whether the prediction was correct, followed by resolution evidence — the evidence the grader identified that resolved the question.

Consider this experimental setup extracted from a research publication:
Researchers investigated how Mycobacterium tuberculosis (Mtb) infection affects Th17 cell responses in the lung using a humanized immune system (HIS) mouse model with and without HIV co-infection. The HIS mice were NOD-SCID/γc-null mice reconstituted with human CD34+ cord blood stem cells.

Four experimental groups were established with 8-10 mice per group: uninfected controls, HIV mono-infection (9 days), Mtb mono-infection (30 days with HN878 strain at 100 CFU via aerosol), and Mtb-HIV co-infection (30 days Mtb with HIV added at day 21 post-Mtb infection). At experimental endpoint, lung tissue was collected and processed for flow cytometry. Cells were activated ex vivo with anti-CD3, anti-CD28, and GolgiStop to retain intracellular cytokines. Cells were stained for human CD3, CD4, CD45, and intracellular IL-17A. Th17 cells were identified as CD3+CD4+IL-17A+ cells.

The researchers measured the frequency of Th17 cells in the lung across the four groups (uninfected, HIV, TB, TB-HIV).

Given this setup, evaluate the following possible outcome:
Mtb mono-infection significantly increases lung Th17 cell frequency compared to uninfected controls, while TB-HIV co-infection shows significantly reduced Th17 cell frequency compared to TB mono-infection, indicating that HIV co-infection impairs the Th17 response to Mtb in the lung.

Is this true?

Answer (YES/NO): NO